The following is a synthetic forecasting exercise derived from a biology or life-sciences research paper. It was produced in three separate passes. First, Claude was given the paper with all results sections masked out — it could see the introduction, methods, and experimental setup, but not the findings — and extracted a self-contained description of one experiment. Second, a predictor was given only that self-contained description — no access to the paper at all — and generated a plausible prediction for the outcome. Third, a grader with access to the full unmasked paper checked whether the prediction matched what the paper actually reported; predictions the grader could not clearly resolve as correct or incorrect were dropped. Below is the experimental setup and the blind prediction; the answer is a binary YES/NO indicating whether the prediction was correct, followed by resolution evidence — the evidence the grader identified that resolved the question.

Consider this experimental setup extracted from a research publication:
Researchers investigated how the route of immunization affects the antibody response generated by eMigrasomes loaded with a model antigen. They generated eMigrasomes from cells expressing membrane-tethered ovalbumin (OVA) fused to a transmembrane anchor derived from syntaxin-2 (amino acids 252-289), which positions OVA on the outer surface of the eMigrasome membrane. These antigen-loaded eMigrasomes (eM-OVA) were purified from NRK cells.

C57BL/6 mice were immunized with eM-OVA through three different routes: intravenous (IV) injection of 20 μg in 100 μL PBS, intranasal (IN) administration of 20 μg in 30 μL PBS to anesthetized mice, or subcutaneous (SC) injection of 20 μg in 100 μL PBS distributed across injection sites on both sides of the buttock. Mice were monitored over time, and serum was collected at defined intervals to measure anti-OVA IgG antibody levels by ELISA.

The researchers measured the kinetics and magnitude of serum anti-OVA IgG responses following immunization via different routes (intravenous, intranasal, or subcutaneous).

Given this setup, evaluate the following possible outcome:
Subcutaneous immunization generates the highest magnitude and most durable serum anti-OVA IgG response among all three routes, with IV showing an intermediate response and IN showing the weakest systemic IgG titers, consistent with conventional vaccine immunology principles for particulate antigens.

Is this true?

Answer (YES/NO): NO